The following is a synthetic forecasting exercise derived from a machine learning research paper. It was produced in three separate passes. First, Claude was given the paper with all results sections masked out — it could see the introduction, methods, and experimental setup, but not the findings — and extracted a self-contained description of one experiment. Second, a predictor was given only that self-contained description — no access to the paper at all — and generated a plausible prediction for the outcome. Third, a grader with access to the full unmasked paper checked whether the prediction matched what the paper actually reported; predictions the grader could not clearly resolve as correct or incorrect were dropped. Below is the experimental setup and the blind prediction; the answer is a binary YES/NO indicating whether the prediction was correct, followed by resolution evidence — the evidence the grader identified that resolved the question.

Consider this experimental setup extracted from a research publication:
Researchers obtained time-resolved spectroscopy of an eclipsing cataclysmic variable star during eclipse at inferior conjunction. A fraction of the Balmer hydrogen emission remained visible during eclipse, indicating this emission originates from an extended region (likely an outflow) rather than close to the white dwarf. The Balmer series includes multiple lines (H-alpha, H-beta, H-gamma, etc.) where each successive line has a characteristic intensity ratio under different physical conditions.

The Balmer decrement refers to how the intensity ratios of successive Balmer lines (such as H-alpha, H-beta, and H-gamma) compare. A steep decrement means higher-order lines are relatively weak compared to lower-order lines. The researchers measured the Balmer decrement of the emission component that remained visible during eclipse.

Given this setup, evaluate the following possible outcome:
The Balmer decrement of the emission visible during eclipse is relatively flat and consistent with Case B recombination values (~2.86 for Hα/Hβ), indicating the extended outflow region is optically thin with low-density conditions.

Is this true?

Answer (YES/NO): NO